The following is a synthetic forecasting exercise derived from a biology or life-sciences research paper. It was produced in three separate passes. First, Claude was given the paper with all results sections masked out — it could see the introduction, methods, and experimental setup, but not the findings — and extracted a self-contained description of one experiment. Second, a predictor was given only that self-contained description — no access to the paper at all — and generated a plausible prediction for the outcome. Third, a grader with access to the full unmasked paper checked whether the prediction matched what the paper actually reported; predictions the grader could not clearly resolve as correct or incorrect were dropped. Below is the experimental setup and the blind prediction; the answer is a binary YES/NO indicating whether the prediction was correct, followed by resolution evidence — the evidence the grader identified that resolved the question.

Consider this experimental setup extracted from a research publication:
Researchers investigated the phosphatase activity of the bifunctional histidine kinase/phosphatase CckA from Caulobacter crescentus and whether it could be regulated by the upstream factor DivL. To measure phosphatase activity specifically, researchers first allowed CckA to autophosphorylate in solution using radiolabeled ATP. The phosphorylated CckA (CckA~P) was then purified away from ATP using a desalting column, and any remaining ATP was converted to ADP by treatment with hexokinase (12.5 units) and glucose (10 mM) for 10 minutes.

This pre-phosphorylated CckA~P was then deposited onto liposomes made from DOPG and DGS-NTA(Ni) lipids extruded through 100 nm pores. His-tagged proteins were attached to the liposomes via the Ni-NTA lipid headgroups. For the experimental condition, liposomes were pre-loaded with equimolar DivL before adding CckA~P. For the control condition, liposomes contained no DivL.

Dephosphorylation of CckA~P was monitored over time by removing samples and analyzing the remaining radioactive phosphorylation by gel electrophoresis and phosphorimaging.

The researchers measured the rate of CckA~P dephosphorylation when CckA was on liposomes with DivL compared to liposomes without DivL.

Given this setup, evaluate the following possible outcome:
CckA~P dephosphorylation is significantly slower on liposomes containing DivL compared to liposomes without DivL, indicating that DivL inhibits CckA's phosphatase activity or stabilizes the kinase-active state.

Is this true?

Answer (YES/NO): NO